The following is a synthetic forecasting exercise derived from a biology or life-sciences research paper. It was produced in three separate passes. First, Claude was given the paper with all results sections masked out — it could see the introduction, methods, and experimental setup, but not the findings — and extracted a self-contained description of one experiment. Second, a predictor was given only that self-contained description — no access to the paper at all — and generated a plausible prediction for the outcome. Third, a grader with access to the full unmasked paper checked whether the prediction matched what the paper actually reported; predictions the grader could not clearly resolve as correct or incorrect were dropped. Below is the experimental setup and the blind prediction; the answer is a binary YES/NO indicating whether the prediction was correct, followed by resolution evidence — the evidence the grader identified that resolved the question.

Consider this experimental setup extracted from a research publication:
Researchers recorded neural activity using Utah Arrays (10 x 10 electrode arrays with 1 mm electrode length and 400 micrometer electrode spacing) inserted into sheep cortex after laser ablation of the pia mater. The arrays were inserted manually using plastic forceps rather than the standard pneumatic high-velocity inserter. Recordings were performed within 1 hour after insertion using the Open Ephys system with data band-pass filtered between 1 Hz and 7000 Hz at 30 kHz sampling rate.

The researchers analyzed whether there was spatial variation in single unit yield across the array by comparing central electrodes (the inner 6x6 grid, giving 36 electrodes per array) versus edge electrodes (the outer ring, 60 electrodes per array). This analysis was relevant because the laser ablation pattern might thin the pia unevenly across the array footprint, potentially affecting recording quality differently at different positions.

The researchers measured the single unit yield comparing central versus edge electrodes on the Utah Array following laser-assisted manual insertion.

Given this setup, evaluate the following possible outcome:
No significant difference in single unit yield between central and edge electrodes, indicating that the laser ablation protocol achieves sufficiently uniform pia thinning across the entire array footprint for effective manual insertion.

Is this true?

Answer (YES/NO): YES